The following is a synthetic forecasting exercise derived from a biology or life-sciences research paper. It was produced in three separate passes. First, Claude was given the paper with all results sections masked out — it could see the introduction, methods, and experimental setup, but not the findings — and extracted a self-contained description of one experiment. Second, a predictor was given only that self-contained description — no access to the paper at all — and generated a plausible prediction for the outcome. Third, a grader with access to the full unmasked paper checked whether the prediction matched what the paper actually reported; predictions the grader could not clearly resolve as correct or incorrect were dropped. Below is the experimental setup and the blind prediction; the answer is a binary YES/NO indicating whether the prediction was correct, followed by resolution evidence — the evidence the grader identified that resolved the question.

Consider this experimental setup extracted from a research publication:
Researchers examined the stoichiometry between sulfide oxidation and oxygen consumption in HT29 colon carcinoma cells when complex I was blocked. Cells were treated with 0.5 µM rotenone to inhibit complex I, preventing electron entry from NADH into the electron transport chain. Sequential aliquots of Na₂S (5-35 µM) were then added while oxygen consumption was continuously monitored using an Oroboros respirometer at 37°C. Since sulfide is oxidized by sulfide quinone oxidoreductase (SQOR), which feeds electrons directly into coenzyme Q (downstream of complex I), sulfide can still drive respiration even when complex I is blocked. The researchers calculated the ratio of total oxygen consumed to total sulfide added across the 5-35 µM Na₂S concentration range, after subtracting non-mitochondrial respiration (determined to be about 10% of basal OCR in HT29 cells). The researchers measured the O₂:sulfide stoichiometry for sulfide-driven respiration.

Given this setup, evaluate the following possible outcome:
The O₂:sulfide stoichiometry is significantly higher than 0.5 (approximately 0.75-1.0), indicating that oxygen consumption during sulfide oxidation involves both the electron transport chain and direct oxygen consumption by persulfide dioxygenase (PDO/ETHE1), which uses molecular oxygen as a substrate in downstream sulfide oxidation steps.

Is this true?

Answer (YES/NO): YES